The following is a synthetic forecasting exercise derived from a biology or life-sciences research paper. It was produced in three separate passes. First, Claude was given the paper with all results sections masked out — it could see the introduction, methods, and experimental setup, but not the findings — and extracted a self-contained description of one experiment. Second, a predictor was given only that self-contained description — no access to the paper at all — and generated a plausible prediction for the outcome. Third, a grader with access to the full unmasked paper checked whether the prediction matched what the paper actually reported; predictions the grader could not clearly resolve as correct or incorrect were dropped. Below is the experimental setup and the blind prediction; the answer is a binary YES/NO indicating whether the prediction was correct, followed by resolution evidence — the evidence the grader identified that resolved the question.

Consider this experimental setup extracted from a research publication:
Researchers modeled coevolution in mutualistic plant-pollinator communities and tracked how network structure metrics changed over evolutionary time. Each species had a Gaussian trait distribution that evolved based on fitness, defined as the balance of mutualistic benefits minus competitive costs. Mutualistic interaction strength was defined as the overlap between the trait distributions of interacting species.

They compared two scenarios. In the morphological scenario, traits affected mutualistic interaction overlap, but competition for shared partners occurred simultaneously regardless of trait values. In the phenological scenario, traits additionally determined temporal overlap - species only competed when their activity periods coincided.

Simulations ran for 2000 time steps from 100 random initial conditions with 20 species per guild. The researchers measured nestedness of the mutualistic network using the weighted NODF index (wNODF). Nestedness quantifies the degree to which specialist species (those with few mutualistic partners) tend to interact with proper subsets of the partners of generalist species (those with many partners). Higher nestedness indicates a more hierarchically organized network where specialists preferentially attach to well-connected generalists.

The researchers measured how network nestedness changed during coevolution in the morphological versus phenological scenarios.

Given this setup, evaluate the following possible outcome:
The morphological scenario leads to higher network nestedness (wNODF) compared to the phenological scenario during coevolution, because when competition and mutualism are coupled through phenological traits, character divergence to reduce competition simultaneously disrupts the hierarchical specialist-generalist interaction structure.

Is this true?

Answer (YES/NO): NO